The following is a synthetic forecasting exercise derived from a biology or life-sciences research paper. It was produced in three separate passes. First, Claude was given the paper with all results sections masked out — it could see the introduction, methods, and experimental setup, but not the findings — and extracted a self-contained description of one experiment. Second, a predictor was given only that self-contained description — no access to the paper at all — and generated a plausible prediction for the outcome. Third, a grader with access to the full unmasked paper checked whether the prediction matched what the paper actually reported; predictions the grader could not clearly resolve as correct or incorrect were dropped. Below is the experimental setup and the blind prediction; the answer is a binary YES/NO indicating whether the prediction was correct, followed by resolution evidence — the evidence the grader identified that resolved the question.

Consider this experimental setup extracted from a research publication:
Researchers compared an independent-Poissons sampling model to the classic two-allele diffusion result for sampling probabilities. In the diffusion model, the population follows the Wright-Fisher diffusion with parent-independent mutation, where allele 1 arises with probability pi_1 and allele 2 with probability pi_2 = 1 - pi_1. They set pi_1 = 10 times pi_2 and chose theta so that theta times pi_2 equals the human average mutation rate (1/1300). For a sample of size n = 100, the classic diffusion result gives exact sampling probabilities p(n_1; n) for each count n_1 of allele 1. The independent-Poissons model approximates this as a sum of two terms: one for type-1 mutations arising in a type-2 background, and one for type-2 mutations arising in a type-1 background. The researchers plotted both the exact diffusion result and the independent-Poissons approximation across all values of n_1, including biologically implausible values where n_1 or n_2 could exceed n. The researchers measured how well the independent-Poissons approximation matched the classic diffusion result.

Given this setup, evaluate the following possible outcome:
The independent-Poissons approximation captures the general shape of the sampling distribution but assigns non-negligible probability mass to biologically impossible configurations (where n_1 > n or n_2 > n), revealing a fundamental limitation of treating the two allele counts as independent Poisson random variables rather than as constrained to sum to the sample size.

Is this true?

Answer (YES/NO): NO